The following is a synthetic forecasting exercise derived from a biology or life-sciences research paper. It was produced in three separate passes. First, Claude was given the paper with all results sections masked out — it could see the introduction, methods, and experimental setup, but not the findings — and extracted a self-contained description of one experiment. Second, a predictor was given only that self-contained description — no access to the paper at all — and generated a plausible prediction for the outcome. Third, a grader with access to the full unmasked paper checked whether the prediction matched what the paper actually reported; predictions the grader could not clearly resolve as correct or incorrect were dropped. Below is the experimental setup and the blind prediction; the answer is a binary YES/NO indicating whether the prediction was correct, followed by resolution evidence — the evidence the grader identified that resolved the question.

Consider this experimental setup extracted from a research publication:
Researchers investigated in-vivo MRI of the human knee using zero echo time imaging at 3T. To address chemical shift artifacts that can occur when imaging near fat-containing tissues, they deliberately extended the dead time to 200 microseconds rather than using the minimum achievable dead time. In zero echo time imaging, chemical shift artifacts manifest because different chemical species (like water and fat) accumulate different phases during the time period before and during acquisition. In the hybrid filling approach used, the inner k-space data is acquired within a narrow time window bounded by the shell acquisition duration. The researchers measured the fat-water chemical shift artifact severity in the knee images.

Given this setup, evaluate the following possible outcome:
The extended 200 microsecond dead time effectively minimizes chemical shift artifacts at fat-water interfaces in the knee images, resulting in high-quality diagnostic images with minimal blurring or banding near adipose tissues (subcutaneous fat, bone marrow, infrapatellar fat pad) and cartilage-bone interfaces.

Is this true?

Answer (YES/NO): YES